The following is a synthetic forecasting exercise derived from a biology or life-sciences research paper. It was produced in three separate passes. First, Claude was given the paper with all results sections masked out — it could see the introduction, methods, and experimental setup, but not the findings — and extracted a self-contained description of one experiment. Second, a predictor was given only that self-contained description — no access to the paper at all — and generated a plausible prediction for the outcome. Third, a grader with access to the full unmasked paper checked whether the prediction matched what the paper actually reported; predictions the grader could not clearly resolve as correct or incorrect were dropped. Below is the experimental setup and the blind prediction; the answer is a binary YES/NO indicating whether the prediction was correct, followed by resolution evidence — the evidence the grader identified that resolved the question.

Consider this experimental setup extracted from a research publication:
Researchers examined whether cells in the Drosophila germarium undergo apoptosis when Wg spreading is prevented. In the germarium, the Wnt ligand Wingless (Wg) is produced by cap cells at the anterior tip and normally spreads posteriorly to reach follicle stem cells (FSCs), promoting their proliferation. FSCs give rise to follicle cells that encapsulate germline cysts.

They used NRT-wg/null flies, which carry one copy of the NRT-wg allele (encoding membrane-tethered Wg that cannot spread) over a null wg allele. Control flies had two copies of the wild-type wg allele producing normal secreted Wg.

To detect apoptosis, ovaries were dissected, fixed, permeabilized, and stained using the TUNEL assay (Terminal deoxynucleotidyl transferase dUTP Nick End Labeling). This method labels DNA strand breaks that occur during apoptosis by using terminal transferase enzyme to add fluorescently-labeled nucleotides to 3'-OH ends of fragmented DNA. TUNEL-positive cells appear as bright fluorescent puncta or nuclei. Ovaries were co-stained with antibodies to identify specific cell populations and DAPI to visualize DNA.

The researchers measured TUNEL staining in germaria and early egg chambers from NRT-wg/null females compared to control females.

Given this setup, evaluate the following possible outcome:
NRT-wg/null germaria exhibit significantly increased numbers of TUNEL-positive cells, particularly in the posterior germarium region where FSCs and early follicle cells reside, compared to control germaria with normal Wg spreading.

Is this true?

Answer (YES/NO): NO